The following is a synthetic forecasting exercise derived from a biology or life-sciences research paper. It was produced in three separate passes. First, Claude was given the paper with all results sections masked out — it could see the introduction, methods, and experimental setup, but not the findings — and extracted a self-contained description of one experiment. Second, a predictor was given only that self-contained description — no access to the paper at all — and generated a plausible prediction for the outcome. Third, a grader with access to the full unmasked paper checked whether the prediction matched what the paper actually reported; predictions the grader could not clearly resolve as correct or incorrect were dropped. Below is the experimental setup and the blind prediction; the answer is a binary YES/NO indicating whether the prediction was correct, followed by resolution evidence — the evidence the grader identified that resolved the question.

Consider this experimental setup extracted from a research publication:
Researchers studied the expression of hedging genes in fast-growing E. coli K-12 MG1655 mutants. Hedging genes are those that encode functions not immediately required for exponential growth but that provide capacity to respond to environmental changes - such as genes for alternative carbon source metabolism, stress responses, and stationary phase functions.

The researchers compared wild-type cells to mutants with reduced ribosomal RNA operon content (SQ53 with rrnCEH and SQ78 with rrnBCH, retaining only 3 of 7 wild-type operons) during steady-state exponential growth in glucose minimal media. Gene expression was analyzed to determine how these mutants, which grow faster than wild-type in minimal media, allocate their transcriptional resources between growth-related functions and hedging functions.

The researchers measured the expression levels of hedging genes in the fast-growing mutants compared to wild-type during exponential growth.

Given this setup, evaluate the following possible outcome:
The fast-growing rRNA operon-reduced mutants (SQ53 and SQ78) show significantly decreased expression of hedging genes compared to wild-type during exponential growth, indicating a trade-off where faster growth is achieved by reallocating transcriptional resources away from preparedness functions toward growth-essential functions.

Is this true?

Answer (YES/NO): YES